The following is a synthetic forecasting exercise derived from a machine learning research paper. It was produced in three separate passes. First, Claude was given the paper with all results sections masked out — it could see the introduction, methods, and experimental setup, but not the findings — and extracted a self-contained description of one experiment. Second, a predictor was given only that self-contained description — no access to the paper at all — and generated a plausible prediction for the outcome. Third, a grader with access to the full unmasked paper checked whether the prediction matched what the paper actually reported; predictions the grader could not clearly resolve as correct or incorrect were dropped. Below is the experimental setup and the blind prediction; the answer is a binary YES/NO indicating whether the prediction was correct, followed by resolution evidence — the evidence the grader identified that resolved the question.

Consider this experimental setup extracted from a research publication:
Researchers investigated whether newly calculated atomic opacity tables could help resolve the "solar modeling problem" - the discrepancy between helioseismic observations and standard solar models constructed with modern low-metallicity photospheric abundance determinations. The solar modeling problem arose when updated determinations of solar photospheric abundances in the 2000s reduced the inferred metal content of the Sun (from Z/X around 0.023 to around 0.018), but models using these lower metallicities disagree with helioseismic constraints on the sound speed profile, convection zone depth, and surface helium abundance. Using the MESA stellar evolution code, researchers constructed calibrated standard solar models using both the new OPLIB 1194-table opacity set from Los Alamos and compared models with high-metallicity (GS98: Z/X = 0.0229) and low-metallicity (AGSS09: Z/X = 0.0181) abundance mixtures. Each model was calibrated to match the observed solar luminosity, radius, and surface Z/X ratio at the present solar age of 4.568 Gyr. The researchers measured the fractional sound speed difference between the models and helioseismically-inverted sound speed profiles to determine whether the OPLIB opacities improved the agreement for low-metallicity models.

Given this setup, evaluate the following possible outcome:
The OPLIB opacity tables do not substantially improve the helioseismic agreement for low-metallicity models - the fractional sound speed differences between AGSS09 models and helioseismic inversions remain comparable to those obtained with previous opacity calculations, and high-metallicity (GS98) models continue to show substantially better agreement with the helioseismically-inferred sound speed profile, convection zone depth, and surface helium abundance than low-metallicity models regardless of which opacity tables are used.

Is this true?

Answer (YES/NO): NO